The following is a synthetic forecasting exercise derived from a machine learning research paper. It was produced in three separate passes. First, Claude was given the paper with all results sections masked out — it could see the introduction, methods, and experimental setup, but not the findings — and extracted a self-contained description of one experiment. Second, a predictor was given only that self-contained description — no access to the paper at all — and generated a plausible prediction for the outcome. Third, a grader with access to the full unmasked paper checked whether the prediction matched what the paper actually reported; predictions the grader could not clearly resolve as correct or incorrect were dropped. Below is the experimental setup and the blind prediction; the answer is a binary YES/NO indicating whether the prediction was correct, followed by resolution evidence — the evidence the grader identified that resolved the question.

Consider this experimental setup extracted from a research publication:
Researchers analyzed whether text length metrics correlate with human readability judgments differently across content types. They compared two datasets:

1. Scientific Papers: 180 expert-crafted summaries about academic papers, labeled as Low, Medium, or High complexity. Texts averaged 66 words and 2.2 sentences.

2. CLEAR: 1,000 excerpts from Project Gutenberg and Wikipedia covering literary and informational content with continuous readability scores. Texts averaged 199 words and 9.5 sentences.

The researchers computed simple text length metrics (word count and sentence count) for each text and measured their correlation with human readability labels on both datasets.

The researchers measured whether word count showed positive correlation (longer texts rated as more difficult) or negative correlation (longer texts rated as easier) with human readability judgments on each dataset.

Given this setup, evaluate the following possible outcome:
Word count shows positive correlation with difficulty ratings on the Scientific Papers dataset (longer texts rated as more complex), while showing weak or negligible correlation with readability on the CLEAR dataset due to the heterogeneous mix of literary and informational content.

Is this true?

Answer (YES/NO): YES